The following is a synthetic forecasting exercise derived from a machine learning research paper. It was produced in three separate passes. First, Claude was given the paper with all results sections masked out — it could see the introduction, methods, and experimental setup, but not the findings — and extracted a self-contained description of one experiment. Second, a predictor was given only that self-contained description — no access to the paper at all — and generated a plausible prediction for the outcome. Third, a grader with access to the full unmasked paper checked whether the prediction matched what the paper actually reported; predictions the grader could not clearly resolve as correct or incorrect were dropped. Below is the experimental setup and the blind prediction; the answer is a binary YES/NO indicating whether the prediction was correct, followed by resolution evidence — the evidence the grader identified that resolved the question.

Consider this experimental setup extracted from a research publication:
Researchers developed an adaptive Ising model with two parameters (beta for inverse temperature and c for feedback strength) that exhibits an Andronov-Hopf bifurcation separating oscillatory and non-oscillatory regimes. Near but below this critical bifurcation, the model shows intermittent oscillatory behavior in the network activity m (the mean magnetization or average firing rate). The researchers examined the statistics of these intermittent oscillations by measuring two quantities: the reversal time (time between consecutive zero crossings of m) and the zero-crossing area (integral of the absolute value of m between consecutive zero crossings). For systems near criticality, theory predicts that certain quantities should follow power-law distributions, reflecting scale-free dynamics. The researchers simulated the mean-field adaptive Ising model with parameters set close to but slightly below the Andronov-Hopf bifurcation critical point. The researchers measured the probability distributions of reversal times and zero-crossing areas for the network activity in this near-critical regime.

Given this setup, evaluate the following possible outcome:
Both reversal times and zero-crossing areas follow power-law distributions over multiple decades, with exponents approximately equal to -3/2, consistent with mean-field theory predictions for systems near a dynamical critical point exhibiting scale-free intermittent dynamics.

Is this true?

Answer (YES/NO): NO